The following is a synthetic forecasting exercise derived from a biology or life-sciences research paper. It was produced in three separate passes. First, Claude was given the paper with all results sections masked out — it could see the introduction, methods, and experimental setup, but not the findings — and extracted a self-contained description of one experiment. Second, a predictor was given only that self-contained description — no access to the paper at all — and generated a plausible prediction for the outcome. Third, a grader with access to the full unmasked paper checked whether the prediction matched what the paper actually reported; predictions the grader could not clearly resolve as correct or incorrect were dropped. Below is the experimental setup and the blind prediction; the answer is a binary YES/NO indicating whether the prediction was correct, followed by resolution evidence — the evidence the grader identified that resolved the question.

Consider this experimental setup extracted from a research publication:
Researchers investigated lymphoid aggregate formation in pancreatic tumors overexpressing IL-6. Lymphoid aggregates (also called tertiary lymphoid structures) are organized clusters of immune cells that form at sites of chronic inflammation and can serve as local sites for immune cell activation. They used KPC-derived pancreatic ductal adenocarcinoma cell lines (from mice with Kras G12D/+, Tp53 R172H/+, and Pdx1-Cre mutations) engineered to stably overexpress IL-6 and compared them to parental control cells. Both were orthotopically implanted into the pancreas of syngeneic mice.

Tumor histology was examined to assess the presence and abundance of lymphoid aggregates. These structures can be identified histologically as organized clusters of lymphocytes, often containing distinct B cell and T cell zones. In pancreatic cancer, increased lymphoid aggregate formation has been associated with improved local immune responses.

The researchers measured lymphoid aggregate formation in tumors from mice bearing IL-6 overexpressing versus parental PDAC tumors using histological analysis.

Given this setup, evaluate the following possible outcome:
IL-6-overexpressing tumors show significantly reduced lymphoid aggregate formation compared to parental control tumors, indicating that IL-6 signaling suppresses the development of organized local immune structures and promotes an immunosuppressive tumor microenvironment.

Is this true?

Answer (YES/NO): NO